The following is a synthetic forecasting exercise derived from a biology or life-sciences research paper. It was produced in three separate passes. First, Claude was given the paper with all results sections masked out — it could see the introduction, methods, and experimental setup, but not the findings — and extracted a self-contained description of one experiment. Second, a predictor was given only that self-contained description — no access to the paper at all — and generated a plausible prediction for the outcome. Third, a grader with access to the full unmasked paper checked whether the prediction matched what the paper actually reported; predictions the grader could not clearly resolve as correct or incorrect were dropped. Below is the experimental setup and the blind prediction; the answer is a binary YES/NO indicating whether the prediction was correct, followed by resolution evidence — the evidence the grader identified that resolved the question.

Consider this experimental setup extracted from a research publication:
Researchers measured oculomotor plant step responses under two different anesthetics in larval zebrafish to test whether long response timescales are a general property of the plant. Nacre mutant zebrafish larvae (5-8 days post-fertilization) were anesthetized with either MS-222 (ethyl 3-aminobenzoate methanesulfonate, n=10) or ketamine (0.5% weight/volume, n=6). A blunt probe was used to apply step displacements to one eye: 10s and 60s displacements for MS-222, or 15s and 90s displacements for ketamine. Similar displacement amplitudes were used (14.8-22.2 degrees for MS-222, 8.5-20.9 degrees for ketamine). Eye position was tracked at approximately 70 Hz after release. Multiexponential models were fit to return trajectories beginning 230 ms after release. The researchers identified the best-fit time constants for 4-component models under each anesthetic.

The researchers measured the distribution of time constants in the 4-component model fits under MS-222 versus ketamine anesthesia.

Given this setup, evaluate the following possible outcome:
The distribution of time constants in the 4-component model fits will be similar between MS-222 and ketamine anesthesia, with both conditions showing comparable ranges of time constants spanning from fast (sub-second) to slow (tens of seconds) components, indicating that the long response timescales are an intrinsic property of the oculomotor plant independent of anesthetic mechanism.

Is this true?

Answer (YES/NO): YES